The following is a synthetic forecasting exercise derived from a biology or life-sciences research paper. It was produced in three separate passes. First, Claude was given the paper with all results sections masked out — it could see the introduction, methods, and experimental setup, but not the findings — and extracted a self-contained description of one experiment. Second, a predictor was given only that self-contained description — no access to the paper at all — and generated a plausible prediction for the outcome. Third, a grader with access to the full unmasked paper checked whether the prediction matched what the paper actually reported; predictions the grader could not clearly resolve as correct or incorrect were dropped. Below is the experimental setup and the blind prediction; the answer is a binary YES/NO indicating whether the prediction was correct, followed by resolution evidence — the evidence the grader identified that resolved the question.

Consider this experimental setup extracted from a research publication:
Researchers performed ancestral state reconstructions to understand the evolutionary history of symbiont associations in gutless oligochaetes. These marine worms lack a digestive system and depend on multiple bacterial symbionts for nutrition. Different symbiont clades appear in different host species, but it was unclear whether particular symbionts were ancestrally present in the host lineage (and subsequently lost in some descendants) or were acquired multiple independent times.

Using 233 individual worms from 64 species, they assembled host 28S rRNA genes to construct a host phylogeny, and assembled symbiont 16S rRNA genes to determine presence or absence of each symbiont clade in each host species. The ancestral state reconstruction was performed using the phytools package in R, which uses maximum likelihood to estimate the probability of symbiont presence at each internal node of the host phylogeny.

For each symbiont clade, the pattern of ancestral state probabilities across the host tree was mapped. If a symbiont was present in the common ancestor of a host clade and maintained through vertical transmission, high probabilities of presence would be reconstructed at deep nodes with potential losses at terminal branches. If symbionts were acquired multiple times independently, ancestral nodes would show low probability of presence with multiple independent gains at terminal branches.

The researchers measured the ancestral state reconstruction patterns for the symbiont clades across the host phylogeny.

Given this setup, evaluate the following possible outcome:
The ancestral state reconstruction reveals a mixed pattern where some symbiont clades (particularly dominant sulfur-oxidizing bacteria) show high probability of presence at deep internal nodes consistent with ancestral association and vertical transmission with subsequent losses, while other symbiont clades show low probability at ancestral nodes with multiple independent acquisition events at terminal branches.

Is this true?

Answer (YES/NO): NO